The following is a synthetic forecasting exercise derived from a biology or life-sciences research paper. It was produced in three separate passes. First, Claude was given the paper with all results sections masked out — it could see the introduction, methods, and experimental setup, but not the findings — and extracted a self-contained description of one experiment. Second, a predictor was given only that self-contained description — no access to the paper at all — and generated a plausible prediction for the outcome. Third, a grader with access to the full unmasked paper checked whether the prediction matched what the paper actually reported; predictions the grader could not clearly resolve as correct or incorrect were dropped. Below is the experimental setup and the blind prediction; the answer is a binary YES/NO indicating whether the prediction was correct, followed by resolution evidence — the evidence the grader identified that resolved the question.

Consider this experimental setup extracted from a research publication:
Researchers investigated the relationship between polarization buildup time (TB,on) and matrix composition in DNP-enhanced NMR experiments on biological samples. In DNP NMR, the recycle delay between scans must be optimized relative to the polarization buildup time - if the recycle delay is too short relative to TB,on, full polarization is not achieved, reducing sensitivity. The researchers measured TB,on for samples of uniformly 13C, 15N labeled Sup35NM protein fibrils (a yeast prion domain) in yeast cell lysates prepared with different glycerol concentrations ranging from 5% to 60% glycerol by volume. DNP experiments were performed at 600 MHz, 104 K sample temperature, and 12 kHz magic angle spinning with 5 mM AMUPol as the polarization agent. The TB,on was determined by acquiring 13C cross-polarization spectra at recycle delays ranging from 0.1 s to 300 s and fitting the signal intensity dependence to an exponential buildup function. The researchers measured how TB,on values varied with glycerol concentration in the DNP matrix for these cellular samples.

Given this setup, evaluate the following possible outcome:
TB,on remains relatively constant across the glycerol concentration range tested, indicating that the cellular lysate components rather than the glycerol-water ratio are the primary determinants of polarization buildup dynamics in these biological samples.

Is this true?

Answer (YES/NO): NO